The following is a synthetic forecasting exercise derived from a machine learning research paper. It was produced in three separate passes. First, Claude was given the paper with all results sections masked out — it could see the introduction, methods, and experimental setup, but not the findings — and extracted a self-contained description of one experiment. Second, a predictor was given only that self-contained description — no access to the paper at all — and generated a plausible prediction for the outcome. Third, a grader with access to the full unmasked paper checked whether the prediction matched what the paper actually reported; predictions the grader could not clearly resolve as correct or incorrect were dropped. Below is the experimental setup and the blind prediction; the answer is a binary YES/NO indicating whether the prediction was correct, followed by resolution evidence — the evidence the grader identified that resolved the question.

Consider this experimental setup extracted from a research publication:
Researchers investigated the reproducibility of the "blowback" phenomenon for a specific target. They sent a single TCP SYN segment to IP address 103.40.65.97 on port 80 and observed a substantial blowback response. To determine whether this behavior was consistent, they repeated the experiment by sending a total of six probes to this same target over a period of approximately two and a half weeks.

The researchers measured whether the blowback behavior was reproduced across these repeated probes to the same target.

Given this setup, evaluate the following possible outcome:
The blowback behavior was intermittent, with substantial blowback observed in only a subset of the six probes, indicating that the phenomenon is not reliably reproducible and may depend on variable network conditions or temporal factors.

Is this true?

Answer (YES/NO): NO